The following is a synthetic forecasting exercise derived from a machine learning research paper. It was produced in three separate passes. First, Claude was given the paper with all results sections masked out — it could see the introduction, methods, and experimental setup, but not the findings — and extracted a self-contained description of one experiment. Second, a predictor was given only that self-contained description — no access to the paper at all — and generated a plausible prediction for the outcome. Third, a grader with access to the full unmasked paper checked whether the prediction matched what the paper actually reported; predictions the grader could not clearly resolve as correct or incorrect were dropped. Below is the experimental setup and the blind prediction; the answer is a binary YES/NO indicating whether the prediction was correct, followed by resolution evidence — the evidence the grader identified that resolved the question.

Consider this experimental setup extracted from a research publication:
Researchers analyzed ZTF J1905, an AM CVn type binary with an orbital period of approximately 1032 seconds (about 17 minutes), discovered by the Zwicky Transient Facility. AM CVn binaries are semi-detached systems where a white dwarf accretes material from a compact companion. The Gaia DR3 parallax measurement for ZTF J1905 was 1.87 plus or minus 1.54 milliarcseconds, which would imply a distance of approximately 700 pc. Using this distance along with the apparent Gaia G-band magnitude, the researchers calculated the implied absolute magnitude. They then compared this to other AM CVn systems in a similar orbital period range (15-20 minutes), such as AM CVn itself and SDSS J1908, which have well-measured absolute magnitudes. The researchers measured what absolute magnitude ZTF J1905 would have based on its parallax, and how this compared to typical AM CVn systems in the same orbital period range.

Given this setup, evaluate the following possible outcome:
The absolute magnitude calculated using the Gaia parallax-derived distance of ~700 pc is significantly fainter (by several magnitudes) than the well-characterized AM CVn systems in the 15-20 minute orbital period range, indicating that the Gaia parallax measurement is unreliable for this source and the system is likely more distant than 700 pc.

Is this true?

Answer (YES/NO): YES